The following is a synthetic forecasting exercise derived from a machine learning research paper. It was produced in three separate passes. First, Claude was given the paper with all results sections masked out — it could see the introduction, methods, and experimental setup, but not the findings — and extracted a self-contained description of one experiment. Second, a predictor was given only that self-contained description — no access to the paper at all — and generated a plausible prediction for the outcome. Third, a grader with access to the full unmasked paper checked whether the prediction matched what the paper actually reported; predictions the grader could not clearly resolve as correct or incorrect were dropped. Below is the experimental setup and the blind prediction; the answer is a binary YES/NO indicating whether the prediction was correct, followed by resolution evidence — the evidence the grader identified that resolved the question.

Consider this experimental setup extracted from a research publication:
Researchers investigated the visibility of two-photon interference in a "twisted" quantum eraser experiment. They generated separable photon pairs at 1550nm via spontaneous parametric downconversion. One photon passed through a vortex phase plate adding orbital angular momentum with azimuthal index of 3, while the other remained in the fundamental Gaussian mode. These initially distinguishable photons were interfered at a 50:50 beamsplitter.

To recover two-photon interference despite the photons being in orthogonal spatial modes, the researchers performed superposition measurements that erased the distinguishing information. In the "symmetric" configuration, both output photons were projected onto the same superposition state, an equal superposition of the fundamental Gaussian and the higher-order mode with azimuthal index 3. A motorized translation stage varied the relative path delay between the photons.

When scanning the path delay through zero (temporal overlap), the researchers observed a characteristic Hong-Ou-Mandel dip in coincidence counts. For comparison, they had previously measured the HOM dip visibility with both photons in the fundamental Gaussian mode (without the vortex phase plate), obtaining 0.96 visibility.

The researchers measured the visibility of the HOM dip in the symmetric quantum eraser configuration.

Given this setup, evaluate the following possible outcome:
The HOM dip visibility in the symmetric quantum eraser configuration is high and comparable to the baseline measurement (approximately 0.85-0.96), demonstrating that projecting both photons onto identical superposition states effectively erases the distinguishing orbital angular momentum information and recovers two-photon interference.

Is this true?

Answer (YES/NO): YES